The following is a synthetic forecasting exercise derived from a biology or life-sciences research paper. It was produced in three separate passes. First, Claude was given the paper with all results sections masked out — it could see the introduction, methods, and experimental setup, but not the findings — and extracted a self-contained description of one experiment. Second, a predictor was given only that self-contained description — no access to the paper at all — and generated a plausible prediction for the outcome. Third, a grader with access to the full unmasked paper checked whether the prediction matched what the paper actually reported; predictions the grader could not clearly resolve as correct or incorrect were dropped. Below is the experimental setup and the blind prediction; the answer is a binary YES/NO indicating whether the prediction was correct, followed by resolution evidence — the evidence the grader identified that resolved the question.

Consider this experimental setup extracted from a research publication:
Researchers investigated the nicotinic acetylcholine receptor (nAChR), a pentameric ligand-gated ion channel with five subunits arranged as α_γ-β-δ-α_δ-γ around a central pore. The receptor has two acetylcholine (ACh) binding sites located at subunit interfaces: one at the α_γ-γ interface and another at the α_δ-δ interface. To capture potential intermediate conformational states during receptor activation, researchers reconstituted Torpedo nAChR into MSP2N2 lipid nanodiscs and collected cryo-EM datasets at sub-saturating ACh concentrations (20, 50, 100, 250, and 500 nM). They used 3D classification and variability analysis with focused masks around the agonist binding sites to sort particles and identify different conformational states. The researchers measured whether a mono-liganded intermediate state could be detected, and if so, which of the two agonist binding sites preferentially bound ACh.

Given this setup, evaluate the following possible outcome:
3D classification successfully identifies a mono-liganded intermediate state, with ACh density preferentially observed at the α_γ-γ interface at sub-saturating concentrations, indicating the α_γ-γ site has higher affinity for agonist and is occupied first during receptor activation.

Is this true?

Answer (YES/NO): YES